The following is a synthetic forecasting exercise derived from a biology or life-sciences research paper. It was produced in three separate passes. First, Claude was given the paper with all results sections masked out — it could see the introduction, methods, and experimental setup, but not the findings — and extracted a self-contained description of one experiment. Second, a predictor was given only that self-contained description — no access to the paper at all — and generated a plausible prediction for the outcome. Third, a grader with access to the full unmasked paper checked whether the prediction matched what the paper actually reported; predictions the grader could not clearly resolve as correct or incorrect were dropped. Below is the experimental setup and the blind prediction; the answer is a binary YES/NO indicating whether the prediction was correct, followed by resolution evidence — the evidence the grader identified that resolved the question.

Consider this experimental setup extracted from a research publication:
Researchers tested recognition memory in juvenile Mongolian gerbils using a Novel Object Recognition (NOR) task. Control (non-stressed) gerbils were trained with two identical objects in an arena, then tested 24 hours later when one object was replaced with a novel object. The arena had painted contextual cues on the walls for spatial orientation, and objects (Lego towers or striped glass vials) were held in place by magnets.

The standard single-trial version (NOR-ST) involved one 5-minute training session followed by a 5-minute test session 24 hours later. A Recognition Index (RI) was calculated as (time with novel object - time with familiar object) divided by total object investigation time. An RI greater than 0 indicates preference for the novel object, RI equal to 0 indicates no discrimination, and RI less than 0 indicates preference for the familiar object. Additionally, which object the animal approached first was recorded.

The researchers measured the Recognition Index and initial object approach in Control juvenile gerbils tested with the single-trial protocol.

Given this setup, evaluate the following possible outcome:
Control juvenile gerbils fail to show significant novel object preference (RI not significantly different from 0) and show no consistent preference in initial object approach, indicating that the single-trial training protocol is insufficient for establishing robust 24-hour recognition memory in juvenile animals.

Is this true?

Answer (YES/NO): NO